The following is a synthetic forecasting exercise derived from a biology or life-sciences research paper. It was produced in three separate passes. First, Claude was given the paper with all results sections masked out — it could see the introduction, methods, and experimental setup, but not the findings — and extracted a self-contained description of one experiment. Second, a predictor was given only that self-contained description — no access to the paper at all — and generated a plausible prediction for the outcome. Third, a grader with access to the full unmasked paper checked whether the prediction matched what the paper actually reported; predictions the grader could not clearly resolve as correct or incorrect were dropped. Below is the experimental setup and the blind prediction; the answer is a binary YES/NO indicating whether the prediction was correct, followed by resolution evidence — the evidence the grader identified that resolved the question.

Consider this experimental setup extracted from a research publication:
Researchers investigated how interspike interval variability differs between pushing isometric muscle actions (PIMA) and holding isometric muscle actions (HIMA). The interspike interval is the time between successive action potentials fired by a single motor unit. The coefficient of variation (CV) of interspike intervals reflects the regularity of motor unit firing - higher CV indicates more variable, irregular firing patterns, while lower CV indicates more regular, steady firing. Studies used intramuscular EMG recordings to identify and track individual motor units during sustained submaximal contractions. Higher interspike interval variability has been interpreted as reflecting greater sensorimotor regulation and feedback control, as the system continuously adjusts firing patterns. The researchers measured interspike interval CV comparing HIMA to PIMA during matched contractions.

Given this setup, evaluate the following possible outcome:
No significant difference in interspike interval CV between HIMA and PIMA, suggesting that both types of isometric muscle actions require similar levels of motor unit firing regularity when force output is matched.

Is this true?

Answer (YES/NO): NO